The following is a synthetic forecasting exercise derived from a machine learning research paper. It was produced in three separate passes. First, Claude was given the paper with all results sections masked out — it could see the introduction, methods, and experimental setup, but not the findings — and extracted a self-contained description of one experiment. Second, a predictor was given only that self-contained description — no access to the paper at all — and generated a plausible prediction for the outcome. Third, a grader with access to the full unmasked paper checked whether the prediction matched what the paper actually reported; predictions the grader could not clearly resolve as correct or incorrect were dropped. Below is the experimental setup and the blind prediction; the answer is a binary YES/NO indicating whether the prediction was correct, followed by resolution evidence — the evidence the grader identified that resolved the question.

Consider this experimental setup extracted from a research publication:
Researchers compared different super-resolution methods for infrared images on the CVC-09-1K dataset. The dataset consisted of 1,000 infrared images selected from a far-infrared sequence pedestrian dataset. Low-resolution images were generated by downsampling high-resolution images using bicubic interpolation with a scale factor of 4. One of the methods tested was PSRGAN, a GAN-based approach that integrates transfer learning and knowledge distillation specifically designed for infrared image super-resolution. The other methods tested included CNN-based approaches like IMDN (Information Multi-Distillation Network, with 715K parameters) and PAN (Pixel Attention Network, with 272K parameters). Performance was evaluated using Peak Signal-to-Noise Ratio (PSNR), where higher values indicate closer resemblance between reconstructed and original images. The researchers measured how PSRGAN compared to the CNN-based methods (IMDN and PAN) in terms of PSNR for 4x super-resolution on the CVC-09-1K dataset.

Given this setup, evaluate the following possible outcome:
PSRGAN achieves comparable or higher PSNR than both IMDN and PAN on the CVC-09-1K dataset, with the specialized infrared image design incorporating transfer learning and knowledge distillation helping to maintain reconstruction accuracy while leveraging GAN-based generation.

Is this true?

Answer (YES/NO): NO